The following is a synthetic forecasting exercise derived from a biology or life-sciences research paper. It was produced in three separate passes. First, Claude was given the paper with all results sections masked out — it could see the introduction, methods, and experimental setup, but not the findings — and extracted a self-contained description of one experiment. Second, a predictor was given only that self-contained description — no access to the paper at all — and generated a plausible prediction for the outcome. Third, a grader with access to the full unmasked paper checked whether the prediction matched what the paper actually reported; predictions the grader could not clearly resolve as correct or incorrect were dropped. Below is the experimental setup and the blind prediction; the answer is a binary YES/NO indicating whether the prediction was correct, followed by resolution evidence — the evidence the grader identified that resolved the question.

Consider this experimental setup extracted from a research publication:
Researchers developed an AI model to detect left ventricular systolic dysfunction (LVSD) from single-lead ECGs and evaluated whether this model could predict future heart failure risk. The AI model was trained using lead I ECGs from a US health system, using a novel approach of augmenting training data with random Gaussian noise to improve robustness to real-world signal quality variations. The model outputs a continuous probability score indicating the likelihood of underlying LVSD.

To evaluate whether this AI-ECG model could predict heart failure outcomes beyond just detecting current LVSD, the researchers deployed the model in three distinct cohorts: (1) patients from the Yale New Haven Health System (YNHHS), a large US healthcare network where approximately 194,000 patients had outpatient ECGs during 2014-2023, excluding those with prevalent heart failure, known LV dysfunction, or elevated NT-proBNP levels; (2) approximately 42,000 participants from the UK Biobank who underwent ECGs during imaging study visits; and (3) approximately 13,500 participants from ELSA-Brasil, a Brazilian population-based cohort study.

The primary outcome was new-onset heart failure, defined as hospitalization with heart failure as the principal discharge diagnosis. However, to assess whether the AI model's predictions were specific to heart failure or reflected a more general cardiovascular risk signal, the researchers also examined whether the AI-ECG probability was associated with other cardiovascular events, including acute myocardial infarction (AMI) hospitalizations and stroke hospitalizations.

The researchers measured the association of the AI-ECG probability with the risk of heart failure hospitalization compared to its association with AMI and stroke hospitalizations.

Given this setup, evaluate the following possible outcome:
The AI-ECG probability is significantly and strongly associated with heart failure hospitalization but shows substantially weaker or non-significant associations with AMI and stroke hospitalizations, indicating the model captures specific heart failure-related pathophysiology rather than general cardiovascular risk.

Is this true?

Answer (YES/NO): YES